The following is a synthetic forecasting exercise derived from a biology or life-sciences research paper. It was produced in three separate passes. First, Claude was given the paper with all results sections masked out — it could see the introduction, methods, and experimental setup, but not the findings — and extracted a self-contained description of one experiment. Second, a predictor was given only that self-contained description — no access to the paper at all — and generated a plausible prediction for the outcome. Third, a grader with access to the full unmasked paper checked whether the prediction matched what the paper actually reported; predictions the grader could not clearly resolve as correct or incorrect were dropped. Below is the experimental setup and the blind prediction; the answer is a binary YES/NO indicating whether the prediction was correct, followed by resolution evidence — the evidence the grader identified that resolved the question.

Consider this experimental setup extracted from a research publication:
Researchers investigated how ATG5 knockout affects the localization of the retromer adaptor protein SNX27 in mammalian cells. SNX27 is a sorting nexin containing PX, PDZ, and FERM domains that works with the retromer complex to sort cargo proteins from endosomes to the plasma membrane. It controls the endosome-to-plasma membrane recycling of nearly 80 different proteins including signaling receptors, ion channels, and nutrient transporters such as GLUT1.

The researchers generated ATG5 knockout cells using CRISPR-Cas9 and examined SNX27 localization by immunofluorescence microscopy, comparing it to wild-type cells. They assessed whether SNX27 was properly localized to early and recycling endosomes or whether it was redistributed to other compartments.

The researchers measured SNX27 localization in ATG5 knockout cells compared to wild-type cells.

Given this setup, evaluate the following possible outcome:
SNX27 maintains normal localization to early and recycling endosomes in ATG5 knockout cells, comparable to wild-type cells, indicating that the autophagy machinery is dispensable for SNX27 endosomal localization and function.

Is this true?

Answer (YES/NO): NO